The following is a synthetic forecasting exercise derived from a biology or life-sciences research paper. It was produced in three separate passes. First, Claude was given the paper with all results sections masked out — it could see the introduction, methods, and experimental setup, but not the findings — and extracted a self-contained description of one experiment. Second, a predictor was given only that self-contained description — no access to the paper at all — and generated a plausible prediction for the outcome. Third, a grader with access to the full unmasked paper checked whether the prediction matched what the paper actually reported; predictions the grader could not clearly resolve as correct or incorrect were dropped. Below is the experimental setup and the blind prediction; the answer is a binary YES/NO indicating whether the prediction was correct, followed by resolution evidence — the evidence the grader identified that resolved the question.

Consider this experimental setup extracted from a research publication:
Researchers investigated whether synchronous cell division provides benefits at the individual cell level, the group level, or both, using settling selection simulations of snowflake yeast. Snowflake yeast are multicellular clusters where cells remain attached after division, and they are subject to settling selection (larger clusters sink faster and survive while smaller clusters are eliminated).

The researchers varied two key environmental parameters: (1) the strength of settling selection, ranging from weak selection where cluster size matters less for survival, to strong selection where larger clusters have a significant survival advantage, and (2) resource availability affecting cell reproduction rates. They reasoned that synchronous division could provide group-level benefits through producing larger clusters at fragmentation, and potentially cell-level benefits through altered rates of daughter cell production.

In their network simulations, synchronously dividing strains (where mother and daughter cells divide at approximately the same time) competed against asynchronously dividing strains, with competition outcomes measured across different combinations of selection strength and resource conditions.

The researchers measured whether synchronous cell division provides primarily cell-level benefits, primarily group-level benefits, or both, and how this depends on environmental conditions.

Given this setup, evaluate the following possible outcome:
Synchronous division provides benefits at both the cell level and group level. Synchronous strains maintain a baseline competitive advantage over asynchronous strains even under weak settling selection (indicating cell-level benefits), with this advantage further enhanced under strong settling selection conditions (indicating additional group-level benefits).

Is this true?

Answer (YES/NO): YES